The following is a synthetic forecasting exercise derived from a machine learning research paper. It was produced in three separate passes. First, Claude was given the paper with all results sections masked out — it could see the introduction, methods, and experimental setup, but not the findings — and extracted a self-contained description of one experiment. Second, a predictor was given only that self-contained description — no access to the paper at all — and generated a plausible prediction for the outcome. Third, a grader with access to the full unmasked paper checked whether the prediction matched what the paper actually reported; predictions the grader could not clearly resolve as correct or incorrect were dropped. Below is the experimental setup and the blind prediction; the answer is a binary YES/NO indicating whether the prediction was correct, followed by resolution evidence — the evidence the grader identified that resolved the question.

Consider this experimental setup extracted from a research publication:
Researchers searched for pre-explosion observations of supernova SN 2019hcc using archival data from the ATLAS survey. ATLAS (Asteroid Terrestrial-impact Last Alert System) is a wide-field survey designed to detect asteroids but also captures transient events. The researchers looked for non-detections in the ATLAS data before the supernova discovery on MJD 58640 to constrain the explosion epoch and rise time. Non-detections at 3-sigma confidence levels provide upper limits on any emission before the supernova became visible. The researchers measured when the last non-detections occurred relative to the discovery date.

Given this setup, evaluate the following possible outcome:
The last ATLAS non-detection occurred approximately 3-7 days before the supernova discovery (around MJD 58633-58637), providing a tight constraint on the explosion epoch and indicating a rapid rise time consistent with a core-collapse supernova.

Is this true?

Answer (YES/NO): NO